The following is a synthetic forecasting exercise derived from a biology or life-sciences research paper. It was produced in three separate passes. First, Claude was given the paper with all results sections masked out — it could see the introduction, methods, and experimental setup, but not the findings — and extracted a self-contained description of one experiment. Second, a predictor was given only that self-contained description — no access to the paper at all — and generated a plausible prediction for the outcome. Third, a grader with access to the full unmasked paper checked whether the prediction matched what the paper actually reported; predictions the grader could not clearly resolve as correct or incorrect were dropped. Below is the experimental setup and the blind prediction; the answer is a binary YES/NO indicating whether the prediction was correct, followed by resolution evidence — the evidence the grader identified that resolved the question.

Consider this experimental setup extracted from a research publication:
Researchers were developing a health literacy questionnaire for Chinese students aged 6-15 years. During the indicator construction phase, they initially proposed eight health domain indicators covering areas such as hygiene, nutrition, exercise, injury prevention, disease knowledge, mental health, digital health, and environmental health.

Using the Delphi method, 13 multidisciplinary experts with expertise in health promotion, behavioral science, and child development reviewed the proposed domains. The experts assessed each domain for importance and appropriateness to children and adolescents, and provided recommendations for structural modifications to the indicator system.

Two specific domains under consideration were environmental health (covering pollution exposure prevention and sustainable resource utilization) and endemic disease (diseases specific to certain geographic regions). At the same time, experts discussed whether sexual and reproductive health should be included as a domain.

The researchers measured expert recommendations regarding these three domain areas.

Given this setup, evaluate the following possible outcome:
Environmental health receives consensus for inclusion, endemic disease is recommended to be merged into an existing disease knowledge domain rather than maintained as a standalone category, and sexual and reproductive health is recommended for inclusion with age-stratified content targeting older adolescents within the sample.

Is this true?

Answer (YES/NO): NO